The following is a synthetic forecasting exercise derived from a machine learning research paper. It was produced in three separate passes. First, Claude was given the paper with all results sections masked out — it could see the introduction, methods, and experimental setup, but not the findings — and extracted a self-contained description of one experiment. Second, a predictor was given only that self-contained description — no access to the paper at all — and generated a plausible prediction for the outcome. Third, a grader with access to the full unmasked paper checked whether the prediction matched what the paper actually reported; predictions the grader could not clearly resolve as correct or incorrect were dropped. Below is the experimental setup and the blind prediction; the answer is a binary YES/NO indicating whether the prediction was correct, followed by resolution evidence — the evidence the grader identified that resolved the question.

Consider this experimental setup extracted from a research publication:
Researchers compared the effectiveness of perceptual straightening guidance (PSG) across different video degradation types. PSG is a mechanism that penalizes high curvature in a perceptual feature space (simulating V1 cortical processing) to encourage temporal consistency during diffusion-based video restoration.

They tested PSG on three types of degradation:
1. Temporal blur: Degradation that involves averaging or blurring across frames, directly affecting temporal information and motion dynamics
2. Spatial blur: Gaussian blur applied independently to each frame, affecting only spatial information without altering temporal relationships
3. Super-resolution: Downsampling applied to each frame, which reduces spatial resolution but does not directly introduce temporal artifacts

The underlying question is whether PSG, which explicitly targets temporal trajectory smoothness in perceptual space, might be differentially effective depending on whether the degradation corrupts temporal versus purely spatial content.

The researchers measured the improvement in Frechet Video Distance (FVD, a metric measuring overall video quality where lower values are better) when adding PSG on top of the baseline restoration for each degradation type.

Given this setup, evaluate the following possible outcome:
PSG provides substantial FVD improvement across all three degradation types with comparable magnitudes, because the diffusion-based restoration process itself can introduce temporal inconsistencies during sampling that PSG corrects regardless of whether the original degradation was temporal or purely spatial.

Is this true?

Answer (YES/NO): NO